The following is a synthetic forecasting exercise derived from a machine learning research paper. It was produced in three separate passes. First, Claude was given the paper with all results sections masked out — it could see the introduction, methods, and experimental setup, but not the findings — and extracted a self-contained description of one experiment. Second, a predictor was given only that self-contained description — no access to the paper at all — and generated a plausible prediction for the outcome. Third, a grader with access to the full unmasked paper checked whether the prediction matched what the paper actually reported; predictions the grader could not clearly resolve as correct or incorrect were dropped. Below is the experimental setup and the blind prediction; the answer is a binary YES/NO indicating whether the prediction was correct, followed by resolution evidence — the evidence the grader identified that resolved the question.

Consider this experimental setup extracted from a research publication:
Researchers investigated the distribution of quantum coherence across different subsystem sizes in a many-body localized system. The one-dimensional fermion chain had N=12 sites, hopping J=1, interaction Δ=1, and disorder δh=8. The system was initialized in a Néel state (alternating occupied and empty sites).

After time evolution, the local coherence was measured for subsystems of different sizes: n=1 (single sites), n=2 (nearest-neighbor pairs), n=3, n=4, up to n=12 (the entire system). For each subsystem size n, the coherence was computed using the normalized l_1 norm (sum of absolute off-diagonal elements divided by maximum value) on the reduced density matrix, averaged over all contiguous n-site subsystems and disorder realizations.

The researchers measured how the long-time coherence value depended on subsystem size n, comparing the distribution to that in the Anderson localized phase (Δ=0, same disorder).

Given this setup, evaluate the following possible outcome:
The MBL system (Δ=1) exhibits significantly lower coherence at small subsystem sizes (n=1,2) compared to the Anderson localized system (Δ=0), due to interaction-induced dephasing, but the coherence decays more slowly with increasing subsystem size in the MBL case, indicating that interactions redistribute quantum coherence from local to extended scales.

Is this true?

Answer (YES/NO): YES